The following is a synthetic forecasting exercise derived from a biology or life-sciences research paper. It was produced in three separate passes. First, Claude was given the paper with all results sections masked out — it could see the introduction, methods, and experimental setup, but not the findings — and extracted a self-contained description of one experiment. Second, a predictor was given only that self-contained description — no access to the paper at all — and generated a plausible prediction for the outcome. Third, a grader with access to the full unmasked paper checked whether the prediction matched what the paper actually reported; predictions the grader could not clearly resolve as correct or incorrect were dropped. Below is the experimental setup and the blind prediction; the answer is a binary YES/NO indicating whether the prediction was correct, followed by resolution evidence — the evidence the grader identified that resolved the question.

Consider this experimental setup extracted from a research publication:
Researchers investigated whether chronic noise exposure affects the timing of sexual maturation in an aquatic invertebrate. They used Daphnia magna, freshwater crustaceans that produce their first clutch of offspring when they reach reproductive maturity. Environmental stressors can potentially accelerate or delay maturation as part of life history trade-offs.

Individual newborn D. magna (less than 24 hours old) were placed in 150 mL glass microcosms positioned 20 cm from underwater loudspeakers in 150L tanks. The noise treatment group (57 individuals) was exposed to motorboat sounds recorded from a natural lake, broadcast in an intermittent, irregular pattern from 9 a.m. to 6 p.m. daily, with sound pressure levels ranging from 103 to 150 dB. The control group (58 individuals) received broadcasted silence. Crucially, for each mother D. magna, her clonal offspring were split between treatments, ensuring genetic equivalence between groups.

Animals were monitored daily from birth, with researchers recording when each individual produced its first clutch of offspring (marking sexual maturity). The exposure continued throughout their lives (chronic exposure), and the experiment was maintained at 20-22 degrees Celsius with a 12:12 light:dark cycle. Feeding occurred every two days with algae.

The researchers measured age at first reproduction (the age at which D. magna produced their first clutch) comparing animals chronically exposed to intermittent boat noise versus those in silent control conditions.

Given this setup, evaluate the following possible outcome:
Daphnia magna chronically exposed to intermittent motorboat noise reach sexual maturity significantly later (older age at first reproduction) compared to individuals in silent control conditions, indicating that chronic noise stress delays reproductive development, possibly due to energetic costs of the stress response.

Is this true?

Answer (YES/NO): NO